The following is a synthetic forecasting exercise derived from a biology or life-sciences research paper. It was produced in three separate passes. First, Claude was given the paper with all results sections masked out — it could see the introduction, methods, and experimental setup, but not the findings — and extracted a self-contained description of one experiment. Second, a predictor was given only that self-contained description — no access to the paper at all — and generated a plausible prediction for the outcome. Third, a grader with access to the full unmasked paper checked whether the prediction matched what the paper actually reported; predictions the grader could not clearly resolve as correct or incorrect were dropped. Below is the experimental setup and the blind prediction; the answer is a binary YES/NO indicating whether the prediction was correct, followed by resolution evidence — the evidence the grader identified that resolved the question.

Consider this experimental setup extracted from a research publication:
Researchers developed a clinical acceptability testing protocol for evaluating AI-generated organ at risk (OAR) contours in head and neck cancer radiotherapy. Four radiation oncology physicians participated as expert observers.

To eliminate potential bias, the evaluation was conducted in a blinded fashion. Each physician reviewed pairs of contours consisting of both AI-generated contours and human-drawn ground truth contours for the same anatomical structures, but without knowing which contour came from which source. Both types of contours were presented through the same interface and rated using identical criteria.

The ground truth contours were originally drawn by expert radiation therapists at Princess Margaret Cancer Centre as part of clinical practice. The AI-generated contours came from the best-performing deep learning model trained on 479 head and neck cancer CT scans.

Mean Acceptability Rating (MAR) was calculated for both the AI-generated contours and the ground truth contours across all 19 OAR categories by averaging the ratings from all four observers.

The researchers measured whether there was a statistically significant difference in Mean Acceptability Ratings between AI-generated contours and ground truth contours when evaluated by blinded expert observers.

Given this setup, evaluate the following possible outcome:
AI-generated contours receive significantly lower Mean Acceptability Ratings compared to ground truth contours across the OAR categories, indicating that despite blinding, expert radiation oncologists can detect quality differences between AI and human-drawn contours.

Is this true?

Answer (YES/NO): YES